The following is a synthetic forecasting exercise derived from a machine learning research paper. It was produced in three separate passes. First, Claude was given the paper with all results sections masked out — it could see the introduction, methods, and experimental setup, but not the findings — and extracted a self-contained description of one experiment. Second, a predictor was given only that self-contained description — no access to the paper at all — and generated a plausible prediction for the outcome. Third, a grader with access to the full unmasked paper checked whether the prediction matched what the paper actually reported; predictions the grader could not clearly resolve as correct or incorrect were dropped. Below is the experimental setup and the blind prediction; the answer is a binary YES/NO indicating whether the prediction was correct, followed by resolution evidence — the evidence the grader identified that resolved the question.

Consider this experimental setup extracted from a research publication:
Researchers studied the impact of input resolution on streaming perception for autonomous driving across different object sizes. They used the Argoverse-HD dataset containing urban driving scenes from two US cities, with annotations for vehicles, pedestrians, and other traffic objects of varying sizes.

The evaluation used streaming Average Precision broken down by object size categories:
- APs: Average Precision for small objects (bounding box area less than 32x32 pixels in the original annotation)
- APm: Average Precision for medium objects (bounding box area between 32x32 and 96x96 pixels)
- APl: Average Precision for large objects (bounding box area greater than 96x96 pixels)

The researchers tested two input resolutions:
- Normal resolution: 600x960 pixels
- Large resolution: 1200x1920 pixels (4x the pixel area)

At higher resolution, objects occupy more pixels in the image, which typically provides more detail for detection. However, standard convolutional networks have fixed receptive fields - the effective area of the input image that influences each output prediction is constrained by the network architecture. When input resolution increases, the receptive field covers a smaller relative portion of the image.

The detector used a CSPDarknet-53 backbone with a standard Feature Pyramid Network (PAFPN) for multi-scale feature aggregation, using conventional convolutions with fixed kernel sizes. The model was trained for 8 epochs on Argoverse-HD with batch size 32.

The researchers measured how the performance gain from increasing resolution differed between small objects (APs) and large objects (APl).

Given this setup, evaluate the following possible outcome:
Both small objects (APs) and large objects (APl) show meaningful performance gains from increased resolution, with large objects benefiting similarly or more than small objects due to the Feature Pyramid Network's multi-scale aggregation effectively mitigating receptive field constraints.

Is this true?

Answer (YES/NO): NO